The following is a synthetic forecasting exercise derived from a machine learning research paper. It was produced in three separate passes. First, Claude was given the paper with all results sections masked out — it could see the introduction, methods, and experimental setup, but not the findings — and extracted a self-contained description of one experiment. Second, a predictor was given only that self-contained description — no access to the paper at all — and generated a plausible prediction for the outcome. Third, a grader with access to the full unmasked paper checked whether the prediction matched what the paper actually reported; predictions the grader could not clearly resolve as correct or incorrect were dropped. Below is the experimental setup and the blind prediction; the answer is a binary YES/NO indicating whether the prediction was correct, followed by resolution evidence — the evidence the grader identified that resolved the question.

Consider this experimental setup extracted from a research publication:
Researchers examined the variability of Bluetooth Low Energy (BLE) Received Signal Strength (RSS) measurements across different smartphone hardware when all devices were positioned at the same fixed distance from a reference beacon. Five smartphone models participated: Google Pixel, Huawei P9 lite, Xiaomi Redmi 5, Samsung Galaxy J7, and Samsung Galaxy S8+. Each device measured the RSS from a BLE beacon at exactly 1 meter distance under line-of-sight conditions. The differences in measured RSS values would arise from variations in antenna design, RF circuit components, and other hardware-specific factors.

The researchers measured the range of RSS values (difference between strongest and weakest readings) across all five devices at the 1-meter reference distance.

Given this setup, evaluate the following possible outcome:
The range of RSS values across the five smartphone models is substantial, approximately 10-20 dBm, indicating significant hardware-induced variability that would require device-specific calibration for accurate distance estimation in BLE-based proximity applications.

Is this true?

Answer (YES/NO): YES